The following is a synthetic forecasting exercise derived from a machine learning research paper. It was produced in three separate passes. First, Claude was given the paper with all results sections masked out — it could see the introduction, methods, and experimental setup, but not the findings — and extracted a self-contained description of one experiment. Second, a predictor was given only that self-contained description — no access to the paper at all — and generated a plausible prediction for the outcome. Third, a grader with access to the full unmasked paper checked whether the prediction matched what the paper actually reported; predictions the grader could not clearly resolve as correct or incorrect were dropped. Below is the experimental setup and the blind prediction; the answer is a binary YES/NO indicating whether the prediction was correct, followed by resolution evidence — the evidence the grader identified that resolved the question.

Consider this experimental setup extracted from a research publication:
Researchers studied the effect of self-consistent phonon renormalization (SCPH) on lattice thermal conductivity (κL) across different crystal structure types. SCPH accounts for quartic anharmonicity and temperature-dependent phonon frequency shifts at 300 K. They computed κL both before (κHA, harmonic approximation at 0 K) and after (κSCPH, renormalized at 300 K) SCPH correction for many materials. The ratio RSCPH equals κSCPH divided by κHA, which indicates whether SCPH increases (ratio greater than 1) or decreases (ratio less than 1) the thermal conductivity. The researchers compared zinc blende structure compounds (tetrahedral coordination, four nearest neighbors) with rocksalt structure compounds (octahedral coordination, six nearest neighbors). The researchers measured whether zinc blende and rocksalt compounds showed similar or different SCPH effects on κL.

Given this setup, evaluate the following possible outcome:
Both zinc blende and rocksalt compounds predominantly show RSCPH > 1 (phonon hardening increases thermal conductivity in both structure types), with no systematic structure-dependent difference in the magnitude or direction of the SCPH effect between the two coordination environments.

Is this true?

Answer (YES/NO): NO